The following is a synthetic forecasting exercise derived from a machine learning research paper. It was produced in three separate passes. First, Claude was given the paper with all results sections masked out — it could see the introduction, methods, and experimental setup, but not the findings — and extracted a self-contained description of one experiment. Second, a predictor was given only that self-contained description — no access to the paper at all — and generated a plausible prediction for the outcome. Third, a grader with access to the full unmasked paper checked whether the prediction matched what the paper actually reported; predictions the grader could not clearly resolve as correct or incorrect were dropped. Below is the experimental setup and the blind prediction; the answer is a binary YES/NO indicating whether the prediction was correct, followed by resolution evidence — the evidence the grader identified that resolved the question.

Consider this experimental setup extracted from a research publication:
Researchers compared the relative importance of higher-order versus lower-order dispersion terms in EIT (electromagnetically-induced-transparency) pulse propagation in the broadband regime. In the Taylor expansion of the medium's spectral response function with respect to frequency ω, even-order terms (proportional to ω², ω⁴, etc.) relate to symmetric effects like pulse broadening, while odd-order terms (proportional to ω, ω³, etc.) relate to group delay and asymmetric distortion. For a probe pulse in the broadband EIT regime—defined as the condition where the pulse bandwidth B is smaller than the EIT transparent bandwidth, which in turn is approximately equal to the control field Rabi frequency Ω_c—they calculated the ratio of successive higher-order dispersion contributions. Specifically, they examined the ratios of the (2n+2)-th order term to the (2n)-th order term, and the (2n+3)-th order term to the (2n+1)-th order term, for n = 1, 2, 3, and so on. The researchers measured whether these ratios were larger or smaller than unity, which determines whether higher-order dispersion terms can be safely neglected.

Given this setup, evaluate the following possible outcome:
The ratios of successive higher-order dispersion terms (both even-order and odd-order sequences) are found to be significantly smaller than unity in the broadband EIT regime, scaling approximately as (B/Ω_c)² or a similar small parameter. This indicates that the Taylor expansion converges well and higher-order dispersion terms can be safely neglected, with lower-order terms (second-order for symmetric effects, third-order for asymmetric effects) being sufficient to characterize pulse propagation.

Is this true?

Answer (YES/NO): YES